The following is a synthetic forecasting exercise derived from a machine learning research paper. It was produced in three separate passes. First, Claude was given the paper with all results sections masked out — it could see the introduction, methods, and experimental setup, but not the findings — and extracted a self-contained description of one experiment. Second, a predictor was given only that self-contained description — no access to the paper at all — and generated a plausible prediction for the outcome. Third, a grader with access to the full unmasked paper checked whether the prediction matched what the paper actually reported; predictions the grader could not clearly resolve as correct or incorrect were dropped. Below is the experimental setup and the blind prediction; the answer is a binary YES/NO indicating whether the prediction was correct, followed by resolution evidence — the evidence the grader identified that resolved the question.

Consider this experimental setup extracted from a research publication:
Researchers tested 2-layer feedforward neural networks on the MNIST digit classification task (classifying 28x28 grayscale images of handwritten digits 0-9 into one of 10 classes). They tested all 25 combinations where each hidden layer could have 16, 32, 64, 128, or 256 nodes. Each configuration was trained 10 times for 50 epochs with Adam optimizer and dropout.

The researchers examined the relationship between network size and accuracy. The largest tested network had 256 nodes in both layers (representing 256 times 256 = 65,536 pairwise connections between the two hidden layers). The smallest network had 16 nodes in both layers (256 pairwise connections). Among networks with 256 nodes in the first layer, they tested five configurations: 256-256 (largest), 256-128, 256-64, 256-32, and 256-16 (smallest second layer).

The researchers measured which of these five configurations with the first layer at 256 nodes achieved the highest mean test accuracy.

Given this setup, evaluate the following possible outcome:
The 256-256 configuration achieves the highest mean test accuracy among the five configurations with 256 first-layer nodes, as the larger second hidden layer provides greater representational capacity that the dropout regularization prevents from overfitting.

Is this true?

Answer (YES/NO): NO